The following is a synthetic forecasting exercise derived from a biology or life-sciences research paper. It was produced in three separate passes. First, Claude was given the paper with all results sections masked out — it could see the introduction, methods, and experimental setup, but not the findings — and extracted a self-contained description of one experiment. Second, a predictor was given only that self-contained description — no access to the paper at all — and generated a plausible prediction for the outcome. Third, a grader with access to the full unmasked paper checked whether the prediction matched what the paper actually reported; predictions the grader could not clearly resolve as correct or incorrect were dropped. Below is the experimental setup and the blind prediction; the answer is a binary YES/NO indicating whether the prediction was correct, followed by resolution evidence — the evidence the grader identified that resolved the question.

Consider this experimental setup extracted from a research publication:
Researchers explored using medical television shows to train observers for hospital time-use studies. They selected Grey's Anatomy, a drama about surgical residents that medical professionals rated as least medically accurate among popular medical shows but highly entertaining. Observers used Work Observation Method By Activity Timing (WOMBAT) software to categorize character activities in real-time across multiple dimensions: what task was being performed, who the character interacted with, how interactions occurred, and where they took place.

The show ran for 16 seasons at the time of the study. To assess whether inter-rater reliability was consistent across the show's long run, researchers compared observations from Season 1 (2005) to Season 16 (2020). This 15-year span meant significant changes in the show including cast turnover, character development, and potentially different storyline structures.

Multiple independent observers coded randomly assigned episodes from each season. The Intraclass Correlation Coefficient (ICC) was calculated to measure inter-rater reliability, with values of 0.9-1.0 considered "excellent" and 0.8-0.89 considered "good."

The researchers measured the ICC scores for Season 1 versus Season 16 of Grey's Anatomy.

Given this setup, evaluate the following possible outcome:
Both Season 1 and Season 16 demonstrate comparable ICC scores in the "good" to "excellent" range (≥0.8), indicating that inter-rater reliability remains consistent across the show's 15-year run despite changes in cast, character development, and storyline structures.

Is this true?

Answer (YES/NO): YES